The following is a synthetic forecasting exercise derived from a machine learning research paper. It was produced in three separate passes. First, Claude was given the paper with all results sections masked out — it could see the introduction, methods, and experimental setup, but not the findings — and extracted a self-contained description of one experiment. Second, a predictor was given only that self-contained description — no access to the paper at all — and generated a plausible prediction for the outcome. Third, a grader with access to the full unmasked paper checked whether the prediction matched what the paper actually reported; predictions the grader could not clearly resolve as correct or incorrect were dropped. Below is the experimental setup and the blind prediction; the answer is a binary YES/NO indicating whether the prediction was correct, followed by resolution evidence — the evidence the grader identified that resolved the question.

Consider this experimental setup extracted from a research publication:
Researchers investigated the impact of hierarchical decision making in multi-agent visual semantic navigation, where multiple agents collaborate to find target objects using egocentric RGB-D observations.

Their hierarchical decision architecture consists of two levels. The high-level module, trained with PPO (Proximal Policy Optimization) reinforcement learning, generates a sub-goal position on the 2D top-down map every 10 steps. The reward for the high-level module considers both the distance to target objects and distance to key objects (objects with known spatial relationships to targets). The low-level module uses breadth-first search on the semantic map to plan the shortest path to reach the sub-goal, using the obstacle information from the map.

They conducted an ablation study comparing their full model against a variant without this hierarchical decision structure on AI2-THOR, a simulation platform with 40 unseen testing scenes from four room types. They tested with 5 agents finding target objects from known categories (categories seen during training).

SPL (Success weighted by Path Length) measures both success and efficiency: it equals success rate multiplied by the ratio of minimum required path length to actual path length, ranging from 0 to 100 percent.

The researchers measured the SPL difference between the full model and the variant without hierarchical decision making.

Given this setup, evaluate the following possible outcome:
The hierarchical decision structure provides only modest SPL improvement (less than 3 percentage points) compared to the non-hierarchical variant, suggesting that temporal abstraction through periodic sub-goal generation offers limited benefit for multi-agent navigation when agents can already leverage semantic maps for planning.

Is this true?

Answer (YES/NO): NO